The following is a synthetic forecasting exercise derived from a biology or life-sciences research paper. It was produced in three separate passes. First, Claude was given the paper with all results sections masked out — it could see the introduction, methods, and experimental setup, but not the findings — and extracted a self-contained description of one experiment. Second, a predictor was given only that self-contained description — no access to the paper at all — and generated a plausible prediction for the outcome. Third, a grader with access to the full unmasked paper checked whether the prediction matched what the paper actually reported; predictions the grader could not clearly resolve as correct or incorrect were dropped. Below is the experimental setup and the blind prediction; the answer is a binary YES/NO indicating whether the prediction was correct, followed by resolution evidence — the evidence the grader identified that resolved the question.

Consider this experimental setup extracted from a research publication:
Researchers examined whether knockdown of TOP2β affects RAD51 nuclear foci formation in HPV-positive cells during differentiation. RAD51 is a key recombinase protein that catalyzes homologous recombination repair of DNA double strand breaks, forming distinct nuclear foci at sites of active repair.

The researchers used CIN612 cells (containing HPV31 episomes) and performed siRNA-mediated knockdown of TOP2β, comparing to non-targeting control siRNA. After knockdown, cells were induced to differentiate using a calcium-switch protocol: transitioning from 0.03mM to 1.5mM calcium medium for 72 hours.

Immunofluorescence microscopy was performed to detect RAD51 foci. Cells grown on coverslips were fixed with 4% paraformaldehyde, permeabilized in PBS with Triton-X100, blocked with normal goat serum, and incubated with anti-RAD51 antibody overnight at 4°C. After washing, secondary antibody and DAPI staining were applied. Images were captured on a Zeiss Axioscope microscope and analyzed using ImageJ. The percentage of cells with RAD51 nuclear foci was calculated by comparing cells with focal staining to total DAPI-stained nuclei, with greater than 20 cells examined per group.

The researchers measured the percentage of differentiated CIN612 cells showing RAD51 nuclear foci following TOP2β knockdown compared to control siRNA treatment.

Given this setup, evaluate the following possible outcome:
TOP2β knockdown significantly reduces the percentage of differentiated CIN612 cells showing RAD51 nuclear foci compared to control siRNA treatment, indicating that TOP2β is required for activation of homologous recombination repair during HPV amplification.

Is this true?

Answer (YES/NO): YES